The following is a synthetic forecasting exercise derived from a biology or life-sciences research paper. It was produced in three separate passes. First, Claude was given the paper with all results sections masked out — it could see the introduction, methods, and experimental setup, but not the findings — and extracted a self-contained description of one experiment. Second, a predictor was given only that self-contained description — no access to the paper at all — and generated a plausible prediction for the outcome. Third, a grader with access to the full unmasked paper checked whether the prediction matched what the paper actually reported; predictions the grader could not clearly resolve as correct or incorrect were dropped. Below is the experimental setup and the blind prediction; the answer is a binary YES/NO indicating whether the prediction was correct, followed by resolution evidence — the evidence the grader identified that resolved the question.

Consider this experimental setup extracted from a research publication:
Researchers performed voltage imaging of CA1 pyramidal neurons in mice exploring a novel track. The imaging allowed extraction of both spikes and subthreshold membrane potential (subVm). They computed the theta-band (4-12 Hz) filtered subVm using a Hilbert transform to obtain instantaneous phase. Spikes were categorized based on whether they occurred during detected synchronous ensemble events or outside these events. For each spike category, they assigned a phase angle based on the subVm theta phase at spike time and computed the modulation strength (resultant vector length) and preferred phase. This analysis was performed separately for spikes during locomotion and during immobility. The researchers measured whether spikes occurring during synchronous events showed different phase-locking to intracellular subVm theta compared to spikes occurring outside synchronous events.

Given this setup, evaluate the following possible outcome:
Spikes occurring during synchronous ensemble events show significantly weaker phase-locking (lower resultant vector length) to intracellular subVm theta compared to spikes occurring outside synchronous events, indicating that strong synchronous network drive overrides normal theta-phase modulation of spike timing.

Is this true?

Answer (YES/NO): NO